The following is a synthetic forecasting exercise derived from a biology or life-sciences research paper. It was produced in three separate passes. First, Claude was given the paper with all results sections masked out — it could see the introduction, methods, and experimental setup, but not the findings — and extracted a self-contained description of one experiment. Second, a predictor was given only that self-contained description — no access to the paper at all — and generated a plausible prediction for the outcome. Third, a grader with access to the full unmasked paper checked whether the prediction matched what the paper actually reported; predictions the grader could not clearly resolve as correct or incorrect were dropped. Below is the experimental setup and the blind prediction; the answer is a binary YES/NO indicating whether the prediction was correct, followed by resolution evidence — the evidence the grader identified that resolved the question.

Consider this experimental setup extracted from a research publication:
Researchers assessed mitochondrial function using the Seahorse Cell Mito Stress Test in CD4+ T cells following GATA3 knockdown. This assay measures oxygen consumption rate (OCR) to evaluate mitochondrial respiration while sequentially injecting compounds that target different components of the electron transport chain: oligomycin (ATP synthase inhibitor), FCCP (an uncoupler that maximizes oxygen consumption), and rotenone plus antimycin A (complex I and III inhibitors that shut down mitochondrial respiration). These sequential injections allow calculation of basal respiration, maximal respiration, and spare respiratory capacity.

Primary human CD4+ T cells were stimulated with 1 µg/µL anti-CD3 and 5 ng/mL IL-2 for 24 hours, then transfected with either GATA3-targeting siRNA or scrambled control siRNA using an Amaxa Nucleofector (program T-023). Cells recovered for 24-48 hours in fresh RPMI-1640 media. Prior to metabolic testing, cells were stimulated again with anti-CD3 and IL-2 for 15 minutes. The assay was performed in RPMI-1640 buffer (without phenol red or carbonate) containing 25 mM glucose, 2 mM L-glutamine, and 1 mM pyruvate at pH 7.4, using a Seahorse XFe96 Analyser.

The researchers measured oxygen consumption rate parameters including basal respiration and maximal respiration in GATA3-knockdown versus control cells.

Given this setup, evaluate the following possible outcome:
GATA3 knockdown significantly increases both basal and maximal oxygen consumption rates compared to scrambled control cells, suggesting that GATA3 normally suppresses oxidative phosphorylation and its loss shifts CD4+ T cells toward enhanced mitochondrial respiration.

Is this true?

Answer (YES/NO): NO